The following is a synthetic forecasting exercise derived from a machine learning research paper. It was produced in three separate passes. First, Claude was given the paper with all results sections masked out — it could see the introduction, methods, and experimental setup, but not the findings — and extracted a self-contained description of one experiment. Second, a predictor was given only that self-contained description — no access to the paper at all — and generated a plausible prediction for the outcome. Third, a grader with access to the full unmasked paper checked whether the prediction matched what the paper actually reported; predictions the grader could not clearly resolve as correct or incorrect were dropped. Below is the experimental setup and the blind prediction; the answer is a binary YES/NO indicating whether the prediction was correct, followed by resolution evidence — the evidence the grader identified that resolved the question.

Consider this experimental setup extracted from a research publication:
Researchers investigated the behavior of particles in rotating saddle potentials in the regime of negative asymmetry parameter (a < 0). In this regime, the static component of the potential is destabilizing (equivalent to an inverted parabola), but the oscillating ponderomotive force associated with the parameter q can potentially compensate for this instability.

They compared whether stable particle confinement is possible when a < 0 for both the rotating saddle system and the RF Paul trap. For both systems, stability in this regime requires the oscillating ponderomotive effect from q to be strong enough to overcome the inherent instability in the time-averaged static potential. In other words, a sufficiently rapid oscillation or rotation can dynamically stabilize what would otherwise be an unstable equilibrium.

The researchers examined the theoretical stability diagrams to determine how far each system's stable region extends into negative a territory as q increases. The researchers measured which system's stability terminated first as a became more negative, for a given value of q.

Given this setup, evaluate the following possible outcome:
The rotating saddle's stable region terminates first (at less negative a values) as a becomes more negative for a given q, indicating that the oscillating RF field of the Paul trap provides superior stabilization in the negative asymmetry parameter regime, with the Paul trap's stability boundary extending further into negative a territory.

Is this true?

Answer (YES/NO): YES